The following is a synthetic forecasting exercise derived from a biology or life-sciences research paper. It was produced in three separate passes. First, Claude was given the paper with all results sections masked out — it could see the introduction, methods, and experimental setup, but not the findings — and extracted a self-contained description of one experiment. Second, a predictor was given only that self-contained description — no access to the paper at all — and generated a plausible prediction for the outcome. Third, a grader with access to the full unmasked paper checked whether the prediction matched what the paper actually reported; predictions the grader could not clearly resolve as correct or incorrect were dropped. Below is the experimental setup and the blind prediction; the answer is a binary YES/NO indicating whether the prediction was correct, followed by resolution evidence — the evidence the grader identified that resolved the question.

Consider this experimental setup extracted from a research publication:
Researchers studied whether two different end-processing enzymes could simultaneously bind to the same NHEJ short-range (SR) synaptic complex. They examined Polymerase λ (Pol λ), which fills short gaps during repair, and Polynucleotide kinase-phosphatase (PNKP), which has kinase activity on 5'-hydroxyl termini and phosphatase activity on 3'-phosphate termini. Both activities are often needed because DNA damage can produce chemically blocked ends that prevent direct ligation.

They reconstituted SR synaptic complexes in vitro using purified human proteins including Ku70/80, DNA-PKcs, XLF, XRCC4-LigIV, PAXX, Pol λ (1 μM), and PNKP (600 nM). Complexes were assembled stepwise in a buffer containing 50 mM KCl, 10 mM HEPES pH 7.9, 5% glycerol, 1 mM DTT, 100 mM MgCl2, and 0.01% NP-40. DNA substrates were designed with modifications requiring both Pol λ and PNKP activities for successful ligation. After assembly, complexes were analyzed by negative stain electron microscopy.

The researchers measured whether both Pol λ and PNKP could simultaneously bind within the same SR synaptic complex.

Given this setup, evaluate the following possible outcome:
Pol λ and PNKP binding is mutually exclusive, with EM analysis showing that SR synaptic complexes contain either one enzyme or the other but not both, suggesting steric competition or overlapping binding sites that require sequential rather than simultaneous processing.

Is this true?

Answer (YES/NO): NO